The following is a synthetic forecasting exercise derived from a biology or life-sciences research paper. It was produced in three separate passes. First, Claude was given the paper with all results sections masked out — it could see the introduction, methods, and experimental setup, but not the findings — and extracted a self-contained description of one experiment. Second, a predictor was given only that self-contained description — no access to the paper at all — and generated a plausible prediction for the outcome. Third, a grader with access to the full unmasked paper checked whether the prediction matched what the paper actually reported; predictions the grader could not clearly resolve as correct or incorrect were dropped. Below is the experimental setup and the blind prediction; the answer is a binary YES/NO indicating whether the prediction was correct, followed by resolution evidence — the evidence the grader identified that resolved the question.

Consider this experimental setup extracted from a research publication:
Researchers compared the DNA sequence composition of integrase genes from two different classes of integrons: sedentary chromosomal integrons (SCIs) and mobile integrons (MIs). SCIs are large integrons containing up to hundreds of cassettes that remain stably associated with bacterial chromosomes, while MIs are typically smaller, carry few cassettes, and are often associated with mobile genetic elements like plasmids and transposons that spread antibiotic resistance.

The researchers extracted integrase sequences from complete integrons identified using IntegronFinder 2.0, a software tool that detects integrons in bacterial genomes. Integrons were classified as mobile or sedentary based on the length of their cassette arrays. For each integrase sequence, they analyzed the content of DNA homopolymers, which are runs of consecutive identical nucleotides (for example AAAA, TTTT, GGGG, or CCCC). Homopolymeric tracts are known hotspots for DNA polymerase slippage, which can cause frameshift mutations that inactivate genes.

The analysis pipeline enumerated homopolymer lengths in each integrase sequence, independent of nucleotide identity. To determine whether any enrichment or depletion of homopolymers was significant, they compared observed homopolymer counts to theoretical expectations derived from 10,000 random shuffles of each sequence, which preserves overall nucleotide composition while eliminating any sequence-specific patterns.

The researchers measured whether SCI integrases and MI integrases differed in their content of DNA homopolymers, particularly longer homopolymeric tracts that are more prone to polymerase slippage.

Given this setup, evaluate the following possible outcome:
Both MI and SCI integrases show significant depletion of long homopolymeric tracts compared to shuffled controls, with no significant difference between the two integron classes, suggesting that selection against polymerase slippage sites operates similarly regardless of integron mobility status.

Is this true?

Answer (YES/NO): NO